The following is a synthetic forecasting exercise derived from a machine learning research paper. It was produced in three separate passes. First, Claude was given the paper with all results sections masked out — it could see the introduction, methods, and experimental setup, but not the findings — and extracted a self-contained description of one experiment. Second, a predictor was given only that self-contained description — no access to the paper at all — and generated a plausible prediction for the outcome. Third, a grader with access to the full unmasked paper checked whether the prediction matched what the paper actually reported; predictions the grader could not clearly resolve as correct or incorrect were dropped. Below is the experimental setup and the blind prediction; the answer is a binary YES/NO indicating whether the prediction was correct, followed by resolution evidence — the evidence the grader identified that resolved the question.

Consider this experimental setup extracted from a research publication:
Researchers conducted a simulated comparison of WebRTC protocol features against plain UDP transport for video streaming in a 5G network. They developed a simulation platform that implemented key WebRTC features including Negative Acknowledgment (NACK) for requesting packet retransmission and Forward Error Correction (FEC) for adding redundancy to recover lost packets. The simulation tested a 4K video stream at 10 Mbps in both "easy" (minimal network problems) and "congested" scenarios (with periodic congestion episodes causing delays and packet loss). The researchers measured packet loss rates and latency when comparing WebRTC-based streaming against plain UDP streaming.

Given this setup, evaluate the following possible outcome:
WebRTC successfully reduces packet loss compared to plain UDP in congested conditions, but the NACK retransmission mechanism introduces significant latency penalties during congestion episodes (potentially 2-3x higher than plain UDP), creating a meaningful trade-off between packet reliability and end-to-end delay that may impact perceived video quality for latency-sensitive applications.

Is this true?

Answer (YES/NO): NO